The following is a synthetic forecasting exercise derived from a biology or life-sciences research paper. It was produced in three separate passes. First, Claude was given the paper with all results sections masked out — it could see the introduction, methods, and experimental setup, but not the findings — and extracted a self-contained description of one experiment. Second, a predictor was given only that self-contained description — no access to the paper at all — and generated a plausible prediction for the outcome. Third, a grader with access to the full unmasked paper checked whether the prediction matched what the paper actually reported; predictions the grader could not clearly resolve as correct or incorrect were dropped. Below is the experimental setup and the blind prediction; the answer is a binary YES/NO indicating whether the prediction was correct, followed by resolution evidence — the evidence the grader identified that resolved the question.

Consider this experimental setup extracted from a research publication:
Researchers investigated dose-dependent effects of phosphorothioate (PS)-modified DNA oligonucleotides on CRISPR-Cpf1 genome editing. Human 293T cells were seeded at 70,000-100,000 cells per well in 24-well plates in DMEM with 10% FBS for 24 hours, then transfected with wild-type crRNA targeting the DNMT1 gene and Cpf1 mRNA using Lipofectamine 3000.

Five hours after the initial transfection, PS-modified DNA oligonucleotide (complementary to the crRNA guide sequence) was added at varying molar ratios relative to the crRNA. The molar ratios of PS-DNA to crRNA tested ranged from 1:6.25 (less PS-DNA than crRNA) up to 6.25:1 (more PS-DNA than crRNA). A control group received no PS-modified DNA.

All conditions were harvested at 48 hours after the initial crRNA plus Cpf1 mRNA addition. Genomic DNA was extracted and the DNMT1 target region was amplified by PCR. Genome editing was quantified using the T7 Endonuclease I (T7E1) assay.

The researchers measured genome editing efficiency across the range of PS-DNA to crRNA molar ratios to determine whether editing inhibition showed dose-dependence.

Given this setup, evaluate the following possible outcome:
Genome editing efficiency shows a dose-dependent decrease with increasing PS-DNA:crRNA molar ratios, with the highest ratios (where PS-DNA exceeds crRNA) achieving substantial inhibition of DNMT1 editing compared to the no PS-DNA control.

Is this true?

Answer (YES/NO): YES